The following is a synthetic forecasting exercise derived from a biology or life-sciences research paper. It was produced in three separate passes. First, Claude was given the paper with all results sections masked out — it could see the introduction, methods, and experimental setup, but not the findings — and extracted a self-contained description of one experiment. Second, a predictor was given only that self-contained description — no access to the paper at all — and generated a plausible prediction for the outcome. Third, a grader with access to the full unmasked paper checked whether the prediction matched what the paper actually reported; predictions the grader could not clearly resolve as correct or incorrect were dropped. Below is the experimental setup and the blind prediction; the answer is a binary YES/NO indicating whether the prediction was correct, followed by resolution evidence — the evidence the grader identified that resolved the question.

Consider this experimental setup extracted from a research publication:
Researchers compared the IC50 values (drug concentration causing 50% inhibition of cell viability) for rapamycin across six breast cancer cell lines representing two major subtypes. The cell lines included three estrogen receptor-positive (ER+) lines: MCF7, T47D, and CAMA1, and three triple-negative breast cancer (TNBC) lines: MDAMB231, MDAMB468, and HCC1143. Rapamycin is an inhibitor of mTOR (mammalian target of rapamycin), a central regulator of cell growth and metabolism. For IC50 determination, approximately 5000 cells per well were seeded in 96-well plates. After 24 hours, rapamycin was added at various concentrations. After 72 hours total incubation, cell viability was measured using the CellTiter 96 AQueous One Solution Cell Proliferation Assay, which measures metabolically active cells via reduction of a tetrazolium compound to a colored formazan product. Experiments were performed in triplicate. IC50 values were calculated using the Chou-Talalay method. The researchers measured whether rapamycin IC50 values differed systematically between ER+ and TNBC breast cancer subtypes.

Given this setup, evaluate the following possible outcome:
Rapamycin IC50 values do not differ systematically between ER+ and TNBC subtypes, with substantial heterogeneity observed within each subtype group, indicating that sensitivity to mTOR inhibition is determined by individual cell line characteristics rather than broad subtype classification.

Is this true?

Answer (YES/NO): NO